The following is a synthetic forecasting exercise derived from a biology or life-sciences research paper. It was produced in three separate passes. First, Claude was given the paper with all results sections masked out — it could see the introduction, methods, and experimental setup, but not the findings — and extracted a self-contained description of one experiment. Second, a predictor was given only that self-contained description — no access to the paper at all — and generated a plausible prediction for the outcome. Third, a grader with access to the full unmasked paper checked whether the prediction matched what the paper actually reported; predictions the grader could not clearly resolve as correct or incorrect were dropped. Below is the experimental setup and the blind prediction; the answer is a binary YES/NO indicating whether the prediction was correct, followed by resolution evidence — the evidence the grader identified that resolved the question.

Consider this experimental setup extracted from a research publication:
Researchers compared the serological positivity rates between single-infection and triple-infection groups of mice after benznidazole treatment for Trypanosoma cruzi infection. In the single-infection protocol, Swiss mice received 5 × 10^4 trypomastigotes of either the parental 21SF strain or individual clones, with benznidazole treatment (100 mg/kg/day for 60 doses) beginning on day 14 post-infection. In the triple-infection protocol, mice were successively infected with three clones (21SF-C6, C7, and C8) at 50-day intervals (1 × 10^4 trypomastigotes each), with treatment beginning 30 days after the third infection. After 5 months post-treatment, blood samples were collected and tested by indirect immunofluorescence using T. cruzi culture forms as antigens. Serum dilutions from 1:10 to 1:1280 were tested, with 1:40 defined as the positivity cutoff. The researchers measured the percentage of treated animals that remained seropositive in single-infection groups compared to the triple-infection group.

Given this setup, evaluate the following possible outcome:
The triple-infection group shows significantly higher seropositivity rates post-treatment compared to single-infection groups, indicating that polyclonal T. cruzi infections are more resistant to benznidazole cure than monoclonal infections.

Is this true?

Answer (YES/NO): YES